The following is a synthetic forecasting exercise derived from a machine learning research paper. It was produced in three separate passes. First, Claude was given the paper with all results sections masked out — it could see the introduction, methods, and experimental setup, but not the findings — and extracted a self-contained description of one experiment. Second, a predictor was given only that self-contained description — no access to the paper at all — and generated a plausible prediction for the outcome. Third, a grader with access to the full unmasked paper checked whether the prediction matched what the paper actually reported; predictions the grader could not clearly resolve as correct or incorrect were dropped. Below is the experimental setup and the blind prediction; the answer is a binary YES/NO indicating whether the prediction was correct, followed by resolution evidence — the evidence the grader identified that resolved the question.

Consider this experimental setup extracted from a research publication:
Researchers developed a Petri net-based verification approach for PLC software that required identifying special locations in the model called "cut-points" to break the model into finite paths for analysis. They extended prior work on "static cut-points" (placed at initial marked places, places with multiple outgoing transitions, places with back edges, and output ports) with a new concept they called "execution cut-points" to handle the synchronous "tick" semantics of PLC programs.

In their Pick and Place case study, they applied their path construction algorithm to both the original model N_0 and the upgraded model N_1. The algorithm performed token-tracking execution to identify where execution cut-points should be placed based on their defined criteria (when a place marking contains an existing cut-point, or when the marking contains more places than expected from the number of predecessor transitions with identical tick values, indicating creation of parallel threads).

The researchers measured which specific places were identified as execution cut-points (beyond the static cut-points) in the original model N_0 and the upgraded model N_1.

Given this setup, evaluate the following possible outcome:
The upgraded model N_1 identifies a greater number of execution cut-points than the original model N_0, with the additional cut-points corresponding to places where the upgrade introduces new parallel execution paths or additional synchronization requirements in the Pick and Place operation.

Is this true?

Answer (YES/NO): YES